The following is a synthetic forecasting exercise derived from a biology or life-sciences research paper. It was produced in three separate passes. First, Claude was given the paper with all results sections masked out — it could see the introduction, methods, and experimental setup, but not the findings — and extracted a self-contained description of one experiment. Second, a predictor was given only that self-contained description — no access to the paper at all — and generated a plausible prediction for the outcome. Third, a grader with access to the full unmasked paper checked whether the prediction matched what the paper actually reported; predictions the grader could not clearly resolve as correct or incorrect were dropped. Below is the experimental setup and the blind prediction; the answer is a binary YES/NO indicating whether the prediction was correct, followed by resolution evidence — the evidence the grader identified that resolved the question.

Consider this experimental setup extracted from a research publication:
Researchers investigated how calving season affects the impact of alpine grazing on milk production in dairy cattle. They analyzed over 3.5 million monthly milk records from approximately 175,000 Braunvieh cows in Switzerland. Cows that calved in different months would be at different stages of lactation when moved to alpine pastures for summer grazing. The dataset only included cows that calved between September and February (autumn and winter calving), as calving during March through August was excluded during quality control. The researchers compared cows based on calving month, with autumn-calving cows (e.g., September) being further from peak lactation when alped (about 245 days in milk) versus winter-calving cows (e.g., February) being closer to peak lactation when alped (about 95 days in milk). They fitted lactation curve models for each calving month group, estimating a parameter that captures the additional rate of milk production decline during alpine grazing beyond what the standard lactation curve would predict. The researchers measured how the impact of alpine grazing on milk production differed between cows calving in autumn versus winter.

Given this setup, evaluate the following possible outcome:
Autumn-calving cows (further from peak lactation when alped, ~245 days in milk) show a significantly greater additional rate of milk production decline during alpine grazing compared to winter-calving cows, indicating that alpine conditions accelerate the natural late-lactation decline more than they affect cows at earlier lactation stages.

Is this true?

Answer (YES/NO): YES